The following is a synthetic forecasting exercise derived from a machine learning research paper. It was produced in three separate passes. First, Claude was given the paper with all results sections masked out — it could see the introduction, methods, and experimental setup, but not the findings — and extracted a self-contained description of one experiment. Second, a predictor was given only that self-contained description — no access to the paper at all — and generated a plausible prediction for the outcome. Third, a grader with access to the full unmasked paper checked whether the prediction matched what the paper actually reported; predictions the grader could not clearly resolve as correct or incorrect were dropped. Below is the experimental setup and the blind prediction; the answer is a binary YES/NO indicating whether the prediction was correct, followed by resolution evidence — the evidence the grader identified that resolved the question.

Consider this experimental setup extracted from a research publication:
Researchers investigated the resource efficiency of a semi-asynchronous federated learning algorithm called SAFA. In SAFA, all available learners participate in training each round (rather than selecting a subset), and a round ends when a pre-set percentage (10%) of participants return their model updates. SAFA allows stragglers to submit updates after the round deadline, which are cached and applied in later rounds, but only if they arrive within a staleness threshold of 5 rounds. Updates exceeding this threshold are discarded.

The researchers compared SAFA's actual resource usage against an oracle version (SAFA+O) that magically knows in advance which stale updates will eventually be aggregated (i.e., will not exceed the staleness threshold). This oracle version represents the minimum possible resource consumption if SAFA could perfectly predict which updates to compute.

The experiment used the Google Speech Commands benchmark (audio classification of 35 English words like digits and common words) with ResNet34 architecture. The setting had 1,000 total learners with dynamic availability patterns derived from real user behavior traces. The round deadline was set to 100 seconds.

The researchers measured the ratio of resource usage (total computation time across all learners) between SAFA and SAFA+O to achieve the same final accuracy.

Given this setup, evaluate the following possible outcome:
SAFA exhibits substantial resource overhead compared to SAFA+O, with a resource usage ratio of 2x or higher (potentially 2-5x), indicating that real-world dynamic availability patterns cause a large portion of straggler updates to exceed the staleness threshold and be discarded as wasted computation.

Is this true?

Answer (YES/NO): YES